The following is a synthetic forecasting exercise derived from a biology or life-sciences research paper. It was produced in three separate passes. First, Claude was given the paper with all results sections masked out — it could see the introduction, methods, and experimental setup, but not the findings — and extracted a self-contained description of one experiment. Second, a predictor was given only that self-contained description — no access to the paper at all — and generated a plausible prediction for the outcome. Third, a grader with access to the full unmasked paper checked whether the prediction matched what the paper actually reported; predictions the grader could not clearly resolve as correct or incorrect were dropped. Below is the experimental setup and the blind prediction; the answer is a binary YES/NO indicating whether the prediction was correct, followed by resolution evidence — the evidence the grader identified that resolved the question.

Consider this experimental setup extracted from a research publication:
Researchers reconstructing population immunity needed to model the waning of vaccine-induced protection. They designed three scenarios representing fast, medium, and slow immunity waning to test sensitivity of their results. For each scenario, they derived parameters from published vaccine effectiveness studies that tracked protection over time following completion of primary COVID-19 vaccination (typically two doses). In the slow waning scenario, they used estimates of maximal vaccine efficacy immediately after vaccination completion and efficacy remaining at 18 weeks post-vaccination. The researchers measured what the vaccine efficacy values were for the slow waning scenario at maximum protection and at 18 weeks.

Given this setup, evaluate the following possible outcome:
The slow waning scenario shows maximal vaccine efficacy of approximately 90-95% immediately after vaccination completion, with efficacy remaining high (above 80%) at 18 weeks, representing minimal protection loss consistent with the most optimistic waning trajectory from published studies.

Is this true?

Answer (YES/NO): NO